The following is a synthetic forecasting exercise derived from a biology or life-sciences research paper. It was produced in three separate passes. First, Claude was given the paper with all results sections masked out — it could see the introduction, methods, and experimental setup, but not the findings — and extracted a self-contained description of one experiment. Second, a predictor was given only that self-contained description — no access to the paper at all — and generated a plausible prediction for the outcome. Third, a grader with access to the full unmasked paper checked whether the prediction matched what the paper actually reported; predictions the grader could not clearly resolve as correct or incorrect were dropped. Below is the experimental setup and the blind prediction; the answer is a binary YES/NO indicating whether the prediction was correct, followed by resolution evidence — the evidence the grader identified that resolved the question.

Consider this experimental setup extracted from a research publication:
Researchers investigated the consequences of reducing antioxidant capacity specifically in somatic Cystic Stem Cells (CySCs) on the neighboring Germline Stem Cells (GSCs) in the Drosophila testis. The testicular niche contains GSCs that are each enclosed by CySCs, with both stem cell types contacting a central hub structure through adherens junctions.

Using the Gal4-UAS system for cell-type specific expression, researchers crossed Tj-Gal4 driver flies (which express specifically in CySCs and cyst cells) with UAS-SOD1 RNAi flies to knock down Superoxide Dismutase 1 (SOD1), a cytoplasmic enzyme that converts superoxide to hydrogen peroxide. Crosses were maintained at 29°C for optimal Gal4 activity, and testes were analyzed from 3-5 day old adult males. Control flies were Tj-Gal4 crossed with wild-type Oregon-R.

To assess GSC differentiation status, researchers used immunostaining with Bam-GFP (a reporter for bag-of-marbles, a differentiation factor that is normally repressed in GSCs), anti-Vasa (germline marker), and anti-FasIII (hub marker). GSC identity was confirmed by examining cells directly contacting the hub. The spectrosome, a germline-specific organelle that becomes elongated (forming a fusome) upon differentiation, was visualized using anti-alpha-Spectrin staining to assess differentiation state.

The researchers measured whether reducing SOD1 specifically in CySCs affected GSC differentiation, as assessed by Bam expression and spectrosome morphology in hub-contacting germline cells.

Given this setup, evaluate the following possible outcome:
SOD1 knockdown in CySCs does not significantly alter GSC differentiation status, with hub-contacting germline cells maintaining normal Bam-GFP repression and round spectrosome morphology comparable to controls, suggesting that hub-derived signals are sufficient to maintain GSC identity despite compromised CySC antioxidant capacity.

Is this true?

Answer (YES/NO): NO